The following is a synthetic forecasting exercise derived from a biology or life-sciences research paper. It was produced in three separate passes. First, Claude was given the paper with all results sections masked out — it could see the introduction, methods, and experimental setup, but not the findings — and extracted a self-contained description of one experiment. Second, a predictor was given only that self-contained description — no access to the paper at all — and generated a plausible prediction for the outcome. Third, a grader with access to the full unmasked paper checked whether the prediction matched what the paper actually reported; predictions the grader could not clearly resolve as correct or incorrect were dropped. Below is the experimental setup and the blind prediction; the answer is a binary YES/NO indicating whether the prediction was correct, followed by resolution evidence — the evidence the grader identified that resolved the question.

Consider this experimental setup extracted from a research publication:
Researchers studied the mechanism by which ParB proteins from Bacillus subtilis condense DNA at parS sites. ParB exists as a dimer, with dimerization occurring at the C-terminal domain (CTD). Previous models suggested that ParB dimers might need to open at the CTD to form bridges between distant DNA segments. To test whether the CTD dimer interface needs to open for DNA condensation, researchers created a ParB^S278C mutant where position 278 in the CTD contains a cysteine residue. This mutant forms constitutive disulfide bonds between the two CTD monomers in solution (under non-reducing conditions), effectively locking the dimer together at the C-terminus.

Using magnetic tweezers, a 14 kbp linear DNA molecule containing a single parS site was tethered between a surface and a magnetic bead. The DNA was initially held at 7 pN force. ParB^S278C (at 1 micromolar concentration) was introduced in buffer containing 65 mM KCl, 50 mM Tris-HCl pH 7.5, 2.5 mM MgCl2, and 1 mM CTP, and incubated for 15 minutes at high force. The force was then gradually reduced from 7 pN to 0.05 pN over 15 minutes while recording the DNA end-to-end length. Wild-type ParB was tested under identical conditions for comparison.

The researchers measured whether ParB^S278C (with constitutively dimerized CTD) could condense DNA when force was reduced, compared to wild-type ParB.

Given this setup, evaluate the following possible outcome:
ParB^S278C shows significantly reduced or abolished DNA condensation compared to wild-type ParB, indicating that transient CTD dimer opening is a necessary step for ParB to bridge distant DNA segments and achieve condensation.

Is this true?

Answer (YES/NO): NO